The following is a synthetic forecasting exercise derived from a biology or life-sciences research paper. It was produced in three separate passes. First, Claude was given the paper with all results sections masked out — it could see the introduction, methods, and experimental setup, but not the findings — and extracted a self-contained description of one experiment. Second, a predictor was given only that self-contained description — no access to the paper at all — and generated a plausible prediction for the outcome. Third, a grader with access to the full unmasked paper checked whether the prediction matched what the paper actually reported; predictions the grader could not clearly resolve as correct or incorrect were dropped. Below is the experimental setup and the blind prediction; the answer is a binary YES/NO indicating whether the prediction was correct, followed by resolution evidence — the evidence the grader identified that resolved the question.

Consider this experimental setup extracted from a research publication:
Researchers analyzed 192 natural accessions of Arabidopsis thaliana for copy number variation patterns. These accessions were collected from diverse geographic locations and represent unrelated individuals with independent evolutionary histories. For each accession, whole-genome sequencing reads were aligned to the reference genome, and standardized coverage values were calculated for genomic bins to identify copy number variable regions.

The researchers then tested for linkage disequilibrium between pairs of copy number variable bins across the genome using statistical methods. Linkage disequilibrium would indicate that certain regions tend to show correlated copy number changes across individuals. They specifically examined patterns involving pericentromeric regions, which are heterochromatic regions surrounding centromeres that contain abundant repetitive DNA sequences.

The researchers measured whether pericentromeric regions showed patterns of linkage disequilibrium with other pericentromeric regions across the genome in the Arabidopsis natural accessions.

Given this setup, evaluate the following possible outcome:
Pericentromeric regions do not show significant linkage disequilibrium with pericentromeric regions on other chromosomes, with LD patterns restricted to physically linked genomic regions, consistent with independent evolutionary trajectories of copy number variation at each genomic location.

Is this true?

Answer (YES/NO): NO